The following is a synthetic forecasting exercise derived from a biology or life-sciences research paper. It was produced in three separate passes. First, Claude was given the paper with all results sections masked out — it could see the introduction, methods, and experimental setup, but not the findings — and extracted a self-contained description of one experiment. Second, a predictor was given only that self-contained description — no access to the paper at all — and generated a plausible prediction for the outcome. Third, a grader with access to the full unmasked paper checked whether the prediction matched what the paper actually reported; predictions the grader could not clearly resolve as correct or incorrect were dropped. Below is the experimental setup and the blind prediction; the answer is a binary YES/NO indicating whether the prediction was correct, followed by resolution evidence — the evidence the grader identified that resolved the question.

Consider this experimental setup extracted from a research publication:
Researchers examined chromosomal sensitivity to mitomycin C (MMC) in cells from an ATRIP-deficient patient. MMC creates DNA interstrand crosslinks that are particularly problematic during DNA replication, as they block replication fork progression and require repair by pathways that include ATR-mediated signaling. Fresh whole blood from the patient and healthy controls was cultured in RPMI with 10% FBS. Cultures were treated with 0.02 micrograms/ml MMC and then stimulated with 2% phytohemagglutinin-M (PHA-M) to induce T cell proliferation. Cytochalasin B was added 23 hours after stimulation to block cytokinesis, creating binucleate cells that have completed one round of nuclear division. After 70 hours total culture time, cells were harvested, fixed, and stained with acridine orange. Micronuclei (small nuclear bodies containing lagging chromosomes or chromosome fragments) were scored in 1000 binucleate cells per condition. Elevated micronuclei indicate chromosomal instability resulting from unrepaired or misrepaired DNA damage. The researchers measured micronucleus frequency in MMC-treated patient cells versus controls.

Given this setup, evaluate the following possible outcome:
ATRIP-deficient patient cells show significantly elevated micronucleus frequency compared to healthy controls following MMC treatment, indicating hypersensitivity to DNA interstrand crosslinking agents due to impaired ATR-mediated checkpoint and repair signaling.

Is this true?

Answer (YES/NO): YES